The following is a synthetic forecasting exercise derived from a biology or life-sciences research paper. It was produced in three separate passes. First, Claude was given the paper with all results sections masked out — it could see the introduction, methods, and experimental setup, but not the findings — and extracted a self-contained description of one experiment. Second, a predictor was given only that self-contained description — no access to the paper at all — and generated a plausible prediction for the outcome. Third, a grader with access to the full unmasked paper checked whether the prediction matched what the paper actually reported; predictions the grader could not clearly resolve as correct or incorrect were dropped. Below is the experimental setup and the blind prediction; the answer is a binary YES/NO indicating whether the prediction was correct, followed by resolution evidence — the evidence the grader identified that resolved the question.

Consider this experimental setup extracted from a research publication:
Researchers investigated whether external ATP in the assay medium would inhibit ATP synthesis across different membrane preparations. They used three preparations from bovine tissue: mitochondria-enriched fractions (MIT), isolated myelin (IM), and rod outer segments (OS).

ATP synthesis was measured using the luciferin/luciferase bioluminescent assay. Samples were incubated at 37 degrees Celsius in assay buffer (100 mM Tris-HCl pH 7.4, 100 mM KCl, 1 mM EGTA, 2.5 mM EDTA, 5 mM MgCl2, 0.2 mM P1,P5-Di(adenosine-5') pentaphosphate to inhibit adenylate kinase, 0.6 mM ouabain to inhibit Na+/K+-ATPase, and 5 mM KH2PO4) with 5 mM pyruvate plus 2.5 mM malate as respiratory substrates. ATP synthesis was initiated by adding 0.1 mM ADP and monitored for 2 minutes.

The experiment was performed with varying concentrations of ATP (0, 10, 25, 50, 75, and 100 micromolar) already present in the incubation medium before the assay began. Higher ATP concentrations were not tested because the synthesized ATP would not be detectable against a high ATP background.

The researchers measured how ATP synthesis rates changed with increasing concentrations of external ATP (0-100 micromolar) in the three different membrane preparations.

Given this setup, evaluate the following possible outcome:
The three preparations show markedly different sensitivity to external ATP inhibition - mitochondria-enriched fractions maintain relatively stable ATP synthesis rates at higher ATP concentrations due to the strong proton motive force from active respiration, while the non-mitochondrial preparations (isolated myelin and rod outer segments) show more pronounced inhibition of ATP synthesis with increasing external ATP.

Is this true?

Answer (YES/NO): NO